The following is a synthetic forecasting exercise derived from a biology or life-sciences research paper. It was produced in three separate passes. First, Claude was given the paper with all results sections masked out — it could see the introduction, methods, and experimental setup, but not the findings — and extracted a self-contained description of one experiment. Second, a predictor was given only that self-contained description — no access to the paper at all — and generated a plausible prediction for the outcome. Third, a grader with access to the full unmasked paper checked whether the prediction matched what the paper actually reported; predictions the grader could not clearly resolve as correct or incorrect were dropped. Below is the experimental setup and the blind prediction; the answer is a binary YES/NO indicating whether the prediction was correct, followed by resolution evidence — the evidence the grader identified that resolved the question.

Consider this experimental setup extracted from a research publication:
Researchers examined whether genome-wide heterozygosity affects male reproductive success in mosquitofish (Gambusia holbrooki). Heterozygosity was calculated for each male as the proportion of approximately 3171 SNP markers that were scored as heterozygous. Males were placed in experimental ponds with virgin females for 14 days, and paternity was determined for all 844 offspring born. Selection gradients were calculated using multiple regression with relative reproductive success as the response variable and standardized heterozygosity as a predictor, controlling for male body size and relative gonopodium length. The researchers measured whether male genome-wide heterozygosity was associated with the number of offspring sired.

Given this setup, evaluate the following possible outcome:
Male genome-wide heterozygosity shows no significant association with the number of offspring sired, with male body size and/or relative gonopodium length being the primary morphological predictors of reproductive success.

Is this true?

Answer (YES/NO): NO